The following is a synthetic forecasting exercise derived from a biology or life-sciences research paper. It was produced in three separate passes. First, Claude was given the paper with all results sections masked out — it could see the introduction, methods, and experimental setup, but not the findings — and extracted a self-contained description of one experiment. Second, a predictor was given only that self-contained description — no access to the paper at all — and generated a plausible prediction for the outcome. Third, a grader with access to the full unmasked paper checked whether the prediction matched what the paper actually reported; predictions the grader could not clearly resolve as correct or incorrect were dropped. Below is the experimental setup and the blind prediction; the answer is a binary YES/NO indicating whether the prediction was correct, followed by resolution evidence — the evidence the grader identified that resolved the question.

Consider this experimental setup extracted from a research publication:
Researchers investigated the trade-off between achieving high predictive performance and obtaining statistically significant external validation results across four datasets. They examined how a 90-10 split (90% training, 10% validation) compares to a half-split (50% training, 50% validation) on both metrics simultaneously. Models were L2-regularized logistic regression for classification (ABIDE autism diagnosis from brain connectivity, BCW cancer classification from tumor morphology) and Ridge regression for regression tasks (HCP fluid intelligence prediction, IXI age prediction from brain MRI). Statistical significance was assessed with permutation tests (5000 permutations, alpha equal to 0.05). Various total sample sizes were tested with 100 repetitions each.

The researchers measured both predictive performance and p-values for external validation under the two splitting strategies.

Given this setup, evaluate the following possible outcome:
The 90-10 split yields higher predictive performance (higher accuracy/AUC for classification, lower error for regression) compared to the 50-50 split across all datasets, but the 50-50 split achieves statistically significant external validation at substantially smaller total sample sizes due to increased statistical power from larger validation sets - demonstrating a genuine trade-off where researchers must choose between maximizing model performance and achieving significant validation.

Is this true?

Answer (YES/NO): YES